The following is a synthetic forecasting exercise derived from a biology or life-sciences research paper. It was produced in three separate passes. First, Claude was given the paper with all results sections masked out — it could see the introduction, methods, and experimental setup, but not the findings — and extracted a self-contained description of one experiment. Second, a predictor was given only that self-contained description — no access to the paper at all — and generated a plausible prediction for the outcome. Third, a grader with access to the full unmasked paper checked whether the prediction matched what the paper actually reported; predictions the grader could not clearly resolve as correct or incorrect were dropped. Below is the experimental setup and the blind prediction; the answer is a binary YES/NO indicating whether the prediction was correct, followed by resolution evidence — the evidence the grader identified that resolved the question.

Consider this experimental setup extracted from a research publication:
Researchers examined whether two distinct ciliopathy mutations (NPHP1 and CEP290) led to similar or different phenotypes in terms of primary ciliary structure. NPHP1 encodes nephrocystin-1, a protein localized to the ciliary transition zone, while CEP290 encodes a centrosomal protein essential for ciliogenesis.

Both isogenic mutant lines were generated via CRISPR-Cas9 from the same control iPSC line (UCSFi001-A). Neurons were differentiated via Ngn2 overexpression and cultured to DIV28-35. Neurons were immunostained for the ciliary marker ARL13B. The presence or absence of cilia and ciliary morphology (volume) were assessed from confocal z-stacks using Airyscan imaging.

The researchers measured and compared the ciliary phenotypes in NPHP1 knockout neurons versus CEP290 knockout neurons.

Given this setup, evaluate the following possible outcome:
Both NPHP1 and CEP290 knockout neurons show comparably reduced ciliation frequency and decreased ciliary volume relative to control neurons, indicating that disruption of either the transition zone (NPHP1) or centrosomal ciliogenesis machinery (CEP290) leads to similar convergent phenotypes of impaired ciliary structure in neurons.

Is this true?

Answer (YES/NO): NO